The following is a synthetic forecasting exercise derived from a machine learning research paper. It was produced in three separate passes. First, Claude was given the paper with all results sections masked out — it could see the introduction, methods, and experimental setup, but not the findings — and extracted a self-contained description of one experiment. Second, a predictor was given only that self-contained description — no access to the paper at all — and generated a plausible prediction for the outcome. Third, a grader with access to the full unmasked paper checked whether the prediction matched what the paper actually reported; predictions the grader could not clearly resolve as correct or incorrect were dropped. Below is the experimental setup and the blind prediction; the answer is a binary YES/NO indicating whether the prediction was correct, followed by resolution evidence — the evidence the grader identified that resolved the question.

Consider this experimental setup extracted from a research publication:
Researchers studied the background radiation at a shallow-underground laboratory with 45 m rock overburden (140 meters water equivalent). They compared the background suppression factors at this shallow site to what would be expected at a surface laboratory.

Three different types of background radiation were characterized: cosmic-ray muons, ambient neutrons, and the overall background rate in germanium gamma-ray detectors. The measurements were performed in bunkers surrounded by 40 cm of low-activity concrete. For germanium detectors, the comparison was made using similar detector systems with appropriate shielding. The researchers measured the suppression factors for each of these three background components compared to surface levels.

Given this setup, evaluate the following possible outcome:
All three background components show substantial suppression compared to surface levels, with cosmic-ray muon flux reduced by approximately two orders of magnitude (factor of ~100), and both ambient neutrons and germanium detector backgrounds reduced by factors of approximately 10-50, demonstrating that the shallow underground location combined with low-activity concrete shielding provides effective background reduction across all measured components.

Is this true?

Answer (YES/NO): NO